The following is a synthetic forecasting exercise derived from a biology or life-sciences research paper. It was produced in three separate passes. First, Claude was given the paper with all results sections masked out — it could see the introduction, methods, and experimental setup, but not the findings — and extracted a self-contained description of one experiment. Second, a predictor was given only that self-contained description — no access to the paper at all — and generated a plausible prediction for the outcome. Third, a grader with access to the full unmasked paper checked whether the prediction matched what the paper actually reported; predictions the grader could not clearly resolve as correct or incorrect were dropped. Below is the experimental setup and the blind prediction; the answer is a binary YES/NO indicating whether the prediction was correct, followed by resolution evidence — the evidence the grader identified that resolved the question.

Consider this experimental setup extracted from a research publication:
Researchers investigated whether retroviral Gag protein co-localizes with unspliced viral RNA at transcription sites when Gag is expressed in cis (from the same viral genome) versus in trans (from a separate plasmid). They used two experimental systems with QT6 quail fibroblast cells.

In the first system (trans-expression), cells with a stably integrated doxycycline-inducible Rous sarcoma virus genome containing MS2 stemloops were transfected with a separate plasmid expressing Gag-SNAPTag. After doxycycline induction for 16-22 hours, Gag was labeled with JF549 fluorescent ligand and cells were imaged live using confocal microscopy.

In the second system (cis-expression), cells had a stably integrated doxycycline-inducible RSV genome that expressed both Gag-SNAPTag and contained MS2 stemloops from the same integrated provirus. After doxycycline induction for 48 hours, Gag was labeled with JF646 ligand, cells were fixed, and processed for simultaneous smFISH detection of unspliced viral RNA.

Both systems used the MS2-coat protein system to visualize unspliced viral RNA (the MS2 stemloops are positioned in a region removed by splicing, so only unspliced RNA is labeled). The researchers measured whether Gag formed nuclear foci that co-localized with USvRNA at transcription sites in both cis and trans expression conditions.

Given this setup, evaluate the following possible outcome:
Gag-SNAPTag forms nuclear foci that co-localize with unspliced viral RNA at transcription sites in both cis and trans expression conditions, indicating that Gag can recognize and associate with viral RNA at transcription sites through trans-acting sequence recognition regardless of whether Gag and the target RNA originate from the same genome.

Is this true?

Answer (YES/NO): YES